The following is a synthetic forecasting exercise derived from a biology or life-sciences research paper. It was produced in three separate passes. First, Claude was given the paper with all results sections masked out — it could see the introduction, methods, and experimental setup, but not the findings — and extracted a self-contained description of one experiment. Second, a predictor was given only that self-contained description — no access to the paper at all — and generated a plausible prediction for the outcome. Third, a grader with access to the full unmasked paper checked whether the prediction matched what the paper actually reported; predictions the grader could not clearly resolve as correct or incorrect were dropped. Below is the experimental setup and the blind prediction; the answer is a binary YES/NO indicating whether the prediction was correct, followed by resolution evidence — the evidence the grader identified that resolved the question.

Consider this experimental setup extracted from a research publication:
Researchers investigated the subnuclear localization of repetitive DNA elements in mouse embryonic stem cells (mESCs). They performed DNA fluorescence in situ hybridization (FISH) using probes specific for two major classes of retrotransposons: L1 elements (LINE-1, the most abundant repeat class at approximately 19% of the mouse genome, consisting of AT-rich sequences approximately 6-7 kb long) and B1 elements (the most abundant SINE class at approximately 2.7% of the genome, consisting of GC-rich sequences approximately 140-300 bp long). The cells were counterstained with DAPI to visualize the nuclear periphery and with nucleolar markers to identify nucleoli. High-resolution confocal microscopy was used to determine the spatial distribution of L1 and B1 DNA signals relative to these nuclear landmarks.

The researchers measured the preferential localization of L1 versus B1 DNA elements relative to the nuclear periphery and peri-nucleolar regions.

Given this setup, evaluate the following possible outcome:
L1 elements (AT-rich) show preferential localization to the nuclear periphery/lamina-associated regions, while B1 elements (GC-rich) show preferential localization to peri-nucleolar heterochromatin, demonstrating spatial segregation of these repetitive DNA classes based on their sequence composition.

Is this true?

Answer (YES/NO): NO